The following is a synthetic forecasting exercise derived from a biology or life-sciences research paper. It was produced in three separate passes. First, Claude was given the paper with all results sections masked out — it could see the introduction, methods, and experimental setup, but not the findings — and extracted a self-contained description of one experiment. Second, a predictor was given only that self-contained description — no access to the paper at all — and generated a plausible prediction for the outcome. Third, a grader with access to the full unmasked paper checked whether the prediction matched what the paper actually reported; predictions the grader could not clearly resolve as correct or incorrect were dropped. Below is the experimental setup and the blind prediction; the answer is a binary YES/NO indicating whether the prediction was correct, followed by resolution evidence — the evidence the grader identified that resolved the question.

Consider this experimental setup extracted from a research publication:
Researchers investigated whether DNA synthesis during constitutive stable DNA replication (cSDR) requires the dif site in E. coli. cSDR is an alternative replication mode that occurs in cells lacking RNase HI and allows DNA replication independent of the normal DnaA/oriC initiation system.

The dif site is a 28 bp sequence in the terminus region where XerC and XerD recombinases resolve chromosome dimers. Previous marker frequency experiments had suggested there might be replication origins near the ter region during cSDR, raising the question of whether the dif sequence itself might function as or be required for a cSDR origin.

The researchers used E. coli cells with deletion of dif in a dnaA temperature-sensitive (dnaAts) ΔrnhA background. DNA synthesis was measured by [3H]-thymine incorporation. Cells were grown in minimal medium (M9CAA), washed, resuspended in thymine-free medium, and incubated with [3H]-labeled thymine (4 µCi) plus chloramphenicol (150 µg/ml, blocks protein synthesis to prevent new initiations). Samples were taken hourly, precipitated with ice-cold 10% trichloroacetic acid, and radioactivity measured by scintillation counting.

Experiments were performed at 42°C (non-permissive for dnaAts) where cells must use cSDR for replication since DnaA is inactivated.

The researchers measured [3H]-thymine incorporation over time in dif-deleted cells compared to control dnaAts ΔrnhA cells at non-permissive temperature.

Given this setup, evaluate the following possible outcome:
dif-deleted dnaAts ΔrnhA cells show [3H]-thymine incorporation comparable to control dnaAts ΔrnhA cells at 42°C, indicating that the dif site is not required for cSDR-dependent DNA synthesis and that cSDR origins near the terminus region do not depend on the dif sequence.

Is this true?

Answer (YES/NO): YES